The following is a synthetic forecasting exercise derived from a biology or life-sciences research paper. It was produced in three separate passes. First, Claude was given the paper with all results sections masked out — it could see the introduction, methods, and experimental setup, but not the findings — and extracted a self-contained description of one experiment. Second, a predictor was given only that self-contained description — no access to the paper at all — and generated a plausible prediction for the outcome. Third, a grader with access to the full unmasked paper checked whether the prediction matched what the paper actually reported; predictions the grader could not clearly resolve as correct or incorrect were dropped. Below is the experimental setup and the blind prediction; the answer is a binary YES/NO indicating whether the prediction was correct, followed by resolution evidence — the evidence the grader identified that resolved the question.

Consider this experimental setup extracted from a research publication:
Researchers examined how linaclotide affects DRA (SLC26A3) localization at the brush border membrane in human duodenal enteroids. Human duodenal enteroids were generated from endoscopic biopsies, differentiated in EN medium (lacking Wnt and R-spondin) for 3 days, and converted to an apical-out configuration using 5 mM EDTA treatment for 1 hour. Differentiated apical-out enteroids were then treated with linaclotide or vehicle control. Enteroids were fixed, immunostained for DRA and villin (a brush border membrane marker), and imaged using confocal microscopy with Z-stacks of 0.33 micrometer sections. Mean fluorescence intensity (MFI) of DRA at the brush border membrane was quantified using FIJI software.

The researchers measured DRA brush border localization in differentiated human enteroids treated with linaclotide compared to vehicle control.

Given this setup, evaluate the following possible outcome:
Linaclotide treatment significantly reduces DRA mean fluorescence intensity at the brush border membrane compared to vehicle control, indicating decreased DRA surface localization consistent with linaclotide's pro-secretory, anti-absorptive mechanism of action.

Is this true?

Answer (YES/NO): NO